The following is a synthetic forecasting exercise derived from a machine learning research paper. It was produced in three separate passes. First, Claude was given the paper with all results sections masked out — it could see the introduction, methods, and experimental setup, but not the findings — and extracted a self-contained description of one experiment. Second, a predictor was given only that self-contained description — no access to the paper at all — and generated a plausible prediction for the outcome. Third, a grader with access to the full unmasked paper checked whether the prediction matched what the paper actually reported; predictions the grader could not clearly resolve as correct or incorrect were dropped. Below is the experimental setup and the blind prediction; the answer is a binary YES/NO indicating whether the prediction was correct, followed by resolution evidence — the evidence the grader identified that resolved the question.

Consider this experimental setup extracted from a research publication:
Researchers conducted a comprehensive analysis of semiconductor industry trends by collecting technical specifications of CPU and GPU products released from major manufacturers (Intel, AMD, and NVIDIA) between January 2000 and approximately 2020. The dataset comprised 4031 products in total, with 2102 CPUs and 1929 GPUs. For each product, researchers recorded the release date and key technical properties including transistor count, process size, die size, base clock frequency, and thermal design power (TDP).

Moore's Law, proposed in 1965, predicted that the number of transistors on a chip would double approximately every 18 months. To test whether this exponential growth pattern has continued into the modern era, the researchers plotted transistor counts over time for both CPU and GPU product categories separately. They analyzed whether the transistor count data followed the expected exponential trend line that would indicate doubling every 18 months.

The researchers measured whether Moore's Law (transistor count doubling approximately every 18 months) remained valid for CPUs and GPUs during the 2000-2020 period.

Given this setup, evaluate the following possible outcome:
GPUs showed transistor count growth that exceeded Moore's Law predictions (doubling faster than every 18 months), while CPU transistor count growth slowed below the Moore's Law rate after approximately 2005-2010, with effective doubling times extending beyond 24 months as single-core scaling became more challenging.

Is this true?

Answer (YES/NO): NO